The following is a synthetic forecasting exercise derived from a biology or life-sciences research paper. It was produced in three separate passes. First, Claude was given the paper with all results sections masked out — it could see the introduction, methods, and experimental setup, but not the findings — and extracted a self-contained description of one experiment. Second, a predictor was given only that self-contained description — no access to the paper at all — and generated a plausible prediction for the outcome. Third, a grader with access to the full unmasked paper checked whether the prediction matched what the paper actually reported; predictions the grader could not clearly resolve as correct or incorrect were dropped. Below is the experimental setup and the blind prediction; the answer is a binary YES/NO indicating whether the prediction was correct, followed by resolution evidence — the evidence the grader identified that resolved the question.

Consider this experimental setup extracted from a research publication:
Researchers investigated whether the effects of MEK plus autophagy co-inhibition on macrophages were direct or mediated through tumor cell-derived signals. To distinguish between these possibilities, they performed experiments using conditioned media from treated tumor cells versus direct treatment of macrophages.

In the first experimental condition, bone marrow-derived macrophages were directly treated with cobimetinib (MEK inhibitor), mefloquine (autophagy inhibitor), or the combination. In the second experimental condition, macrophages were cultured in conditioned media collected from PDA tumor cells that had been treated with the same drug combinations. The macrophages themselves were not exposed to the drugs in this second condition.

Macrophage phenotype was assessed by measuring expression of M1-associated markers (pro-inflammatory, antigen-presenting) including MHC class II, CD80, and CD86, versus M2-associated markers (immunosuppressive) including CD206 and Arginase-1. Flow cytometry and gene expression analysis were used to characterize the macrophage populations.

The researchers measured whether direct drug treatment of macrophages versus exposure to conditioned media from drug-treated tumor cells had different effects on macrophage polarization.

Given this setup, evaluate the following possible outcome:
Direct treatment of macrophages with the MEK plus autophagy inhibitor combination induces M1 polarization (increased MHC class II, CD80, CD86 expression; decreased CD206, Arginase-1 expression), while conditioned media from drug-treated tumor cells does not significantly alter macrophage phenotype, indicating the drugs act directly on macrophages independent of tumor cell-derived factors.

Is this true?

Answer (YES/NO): NO